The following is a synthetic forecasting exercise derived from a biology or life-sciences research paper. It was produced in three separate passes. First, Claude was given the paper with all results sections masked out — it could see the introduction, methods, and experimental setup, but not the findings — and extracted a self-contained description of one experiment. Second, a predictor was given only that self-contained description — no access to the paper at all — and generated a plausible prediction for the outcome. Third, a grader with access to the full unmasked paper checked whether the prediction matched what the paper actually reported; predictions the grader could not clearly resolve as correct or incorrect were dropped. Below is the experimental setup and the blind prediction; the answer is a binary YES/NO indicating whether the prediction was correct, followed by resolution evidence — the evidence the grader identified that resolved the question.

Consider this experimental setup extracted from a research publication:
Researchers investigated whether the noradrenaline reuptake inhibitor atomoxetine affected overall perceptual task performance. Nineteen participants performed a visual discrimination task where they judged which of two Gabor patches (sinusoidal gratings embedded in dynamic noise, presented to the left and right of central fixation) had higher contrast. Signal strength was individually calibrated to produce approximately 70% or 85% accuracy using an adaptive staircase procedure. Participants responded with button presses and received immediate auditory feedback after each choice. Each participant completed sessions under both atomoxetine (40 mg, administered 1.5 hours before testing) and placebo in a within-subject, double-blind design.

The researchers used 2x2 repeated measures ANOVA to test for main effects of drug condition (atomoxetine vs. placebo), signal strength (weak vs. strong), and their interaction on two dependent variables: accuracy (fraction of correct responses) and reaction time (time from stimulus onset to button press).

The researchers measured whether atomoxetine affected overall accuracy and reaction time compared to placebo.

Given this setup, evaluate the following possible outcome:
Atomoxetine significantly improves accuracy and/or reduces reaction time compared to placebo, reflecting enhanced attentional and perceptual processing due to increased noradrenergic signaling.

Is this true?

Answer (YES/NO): NO